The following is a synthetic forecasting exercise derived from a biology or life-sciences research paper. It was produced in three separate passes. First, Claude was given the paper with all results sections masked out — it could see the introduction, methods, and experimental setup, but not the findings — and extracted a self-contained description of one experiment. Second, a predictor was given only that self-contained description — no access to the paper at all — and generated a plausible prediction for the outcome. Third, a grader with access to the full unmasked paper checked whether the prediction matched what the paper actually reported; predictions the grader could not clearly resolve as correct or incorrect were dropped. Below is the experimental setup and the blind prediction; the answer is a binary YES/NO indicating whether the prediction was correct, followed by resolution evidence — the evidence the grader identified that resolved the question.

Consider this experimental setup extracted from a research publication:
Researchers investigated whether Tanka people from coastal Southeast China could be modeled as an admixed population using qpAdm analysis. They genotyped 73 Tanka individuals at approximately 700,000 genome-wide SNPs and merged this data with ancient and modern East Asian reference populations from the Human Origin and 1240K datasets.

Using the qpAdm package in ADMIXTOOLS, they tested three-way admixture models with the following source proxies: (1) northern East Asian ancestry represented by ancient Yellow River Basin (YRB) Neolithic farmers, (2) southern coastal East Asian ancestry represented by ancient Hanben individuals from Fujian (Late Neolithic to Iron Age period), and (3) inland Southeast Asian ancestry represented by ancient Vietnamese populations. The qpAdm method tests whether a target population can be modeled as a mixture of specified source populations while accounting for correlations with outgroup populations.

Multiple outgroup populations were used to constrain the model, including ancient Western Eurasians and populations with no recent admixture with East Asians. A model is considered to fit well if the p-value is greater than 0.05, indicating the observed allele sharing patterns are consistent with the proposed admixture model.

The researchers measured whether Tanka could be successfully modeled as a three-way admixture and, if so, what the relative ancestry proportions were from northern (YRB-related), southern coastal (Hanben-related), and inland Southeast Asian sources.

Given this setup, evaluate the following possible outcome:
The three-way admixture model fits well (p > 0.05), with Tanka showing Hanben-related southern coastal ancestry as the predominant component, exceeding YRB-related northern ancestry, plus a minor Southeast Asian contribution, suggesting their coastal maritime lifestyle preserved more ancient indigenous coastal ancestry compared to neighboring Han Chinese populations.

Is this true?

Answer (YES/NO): NO